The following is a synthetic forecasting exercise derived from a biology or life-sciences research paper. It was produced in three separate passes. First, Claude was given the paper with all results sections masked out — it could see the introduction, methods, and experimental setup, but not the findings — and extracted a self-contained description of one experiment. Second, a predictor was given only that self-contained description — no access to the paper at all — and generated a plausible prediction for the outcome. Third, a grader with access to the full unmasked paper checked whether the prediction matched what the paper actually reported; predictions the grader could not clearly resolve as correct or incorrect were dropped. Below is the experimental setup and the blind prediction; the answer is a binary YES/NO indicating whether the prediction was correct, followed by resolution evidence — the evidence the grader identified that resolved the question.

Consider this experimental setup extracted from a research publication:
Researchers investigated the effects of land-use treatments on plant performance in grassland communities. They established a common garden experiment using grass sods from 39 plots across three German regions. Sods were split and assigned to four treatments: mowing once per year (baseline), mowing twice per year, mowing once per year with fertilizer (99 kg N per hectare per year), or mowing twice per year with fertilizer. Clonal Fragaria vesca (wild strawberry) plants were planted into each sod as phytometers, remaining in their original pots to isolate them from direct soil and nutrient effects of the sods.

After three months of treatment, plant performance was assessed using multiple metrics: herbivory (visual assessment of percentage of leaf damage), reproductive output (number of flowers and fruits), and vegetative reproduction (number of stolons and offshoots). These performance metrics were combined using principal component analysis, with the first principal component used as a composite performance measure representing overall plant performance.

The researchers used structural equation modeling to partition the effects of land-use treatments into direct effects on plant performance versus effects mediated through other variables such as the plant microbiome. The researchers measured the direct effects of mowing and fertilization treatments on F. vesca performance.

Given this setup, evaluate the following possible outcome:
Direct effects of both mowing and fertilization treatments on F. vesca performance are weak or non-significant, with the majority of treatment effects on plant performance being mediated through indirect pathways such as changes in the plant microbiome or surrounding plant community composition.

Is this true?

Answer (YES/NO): YES